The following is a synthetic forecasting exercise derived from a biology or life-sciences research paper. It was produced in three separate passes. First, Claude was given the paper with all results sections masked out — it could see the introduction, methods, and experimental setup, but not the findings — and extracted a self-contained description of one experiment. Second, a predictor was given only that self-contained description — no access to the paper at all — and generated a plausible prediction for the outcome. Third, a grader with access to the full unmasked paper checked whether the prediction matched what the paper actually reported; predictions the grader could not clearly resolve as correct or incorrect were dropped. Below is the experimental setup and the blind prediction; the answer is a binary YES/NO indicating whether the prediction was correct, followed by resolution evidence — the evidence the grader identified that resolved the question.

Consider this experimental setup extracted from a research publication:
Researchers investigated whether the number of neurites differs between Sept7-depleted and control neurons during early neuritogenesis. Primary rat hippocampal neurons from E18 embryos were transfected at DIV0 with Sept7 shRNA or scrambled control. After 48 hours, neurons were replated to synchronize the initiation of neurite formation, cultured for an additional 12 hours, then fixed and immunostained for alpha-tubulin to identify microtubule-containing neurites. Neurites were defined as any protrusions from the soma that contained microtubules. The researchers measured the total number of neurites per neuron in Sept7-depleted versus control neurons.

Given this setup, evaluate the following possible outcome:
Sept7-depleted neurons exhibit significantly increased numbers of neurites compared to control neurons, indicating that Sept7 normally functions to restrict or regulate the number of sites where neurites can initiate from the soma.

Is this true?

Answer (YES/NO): YES